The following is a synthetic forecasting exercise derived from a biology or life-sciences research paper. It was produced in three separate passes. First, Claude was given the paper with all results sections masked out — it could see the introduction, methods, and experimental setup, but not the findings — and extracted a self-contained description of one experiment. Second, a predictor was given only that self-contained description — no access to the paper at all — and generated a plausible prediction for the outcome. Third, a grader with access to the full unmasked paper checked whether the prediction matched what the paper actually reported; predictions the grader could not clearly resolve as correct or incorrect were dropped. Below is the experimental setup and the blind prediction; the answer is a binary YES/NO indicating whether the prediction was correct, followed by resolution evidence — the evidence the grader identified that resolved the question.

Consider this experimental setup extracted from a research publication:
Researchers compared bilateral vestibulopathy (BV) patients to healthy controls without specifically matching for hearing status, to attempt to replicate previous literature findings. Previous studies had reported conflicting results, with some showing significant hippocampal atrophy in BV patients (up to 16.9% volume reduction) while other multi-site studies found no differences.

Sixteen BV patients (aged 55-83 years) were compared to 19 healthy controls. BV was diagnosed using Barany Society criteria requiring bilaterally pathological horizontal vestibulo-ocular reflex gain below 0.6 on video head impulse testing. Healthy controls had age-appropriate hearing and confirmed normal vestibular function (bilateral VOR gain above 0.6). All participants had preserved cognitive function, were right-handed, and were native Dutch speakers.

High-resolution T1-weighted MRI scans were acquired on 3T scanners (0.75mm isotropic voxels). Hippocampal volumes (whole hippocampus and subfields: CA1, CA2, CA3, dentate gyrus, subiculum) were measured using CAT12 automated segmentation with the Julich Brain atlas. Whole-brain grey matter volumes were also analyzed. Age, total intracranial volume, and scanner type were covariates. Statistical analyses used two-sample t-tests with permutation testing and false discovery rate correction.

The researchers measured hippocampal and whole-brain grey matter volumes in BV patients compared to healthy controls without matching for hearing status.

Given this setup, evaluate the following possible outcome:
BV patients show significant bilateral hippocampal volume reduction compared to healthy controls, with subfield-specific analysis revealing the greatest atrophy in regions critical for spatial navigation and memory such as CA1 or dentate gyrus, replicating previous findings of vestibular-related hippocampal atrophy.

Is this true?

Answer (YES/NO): NO